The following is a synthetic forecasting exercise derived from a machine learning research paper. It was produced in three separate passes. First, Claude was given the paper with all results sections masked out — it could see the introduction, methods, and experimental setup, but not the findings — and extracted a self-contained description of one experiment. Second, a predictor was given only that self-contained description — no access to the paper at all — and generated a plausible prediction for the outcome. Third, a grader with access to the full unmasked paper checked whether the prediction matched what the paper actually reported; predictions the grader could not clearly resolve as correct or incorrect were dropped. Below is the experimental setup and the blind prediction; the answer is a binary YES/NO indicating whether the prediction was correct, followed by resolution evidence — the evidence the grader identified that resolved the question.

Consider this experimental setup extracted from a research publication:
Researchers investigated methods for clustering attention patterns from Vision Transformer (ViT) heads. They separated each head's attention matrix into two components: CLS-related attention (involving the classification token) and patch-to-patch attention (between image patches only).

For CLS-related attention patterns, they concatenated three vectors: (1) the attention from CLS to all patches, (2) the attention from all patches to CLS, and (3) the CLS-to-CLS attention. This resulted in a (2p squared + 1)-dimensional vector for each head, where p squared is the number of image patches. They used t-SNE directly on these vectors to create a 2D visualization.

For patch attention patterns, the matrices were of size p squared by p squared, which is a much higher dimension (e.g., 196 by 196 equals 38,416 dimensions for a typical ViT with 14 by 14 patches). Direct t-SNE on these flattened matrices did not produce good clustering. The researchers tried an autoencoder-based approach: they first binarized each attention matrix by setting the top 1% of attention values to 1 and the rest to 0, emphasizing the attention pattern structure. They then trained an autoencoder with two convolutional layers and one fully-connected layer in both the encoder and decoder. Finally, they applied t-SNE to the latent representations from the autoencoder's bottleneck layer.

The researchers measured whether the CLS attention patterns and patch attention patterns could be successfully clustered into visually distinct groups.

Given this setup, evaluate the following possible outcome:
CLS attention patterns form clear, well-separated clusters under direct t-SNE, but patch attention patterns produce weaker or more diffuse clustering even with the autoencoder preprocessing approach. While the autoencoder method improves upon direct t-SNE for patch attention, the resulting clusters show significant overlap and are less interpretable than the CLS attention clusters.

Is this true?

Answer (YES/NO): NO